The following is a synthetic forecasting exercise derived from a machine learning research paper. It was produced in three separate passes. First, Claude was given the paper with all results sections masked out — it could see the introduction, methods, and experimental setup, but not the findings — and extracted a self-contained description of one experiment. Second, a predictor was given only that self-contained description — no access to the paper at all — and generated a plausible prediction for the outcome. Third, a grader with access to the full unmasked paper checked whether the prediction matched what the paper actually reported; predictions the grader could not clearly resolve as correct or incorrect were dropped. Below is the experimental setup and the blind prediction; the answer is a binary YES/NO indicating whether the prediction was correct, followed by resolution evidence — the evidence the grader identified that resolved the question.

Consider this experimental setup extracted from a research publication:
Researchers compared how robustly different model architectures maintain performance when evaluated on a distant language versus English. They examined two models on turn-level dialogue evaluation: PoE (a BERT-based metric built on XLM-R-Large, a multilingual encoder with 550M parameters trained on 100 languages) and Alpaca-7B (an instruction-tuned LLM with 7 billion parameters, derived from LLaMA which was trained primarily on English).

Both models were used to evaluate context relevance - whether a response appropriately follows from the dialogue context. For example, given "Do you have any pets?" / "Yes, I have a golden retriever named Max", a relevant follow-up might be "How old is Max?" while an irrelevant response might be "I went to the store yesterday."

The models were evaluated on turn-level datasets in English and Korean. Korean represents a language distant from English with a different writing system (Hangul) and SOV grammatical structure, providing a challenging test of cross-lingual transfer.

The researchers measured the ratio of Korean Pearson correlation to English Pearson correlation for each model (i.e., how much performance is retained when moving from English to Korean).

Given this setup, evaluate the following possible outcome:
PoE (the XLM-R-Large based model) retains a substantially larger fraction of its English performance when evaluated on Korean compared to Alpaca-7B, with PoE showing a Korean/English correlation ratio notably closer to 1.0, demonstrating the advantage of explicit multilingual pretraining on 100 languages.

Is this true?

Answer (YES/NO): YES